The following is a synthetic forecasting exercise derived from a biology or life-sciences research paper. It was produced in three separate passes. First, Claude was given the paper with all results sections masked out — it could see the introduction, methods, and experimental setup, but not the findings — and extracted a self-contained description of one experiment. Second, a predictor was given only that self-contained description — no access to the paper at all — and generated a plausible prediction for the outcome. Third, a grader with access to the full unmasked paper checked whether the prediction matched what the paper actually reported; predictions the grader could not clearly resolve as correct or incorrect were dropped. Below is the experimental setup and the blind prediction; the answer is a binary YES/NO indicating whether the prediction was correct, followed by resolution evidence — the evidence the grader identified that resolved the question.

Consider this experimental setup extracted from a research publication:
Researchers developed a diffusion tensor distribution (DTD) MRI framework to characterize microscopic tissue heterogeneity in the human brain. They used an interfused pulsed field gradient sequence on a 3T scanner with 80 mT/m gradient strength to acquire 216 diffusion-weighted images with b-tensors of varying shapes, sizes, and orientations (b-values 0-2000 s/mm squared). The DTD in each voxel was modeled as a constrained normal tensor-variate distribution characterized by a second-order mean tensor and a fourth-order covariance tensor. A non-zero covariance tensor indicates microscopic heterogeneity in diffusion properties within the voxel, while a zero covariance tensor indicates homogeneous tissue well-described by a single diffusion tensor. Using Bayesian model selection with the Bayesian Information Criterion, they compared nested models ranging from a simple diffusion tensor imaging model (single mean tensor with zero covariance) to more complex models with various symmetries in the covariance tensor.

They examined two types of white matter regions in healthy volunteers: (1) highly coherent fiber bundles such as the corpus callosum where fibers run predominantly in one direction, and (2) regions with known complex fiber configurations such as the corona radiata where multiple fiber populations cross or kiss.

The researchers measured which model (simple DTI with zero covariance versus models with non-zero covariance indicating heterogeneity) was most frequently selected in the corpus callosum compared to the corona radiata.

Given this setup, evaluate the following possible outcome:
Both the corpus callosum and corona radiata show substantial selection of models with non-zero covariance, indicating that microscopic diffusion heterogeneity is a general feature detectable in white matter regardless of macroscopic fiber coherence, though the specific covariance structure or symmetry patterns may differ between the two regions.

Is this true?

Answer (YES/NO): NO